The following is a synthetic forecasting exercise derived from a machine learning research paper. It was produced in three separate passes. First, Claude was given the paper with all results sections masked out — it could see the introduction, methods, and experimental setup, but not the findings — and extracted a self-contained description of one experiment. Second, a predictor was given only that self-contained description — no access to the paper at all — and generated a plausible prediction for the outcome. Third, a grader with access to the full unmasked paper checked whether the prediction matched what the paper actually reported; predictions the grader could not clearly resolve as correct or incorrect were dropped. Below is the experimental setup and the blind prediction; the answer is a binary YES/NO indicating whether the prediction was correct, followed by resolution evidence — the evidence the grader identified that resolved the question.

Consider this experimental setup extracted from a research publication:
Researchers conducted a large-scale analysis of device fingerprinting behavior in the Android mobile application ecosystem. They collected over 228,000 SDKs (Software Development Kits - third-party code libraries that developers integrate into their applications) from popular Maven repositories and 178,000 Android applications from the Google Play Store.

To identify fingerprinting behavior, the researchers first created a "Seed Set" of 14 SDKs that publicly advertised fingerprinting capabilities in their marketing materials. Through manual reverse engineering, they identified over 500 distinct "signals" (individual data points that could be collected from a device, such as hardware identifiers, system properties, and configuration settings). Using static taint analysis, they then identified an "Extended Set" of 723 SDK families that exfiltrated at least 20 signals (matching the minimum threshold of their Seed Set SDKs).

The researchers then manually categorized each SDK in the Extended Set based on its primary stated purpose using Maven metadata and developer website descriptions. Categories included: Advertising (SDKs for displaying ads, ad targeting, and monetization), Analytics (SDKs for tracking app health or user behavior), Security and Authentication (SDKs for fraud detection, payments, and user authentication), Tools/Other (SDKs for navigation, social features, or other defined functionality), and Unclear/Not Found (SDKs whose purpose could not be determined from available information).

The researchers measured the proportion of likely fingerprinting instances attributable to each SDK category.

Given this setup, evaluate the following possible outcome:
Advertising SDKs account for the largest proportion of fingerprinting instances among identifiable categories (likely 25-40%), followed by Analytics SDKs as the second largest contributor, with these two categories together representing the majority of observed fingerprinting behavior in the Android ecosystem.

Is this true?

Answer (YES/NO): NO